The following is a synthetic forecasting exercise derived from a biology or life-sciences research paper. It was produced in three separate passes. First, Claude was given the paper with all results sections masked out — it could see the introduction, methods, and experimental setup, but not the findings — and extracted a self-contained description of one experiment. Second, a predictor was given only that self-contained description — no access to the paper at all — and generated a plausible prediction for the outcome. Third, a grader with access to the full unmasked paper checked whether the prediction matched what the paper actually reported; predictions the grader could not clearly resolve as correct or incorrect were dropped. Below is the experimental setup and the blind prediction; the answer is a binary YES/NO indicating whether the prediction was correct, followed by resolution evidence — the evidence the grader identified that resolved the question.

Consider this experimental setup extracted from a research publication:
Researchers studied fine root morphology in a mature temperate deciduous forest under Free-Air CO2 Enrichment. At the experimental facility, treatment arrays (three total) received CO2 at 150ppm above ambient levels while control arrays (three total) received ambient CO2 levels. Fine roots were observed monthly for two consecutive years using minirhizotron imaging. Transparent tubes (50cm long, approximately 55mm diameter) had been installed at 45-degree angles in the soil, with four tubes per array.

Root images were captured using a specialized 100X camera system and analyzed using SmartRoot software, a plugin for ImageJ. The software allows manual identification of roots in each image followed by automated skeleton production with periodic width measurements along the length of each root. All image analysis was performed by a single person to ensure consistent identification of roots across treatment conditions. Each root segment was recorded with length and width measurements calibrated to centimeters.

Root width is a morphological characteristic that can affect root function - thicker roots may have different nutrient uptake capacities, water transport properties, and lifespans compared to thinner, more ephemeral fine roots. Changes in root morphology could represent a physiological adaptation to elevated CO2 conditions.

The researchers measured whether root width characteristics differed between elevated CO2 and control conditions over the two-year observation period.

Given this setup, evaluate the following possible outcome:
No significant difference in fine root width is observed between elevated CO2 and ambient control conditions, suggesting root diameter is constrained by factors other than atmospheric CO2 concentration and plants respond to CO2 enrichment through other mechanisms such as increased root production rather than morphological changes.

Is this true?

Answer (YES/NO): NO